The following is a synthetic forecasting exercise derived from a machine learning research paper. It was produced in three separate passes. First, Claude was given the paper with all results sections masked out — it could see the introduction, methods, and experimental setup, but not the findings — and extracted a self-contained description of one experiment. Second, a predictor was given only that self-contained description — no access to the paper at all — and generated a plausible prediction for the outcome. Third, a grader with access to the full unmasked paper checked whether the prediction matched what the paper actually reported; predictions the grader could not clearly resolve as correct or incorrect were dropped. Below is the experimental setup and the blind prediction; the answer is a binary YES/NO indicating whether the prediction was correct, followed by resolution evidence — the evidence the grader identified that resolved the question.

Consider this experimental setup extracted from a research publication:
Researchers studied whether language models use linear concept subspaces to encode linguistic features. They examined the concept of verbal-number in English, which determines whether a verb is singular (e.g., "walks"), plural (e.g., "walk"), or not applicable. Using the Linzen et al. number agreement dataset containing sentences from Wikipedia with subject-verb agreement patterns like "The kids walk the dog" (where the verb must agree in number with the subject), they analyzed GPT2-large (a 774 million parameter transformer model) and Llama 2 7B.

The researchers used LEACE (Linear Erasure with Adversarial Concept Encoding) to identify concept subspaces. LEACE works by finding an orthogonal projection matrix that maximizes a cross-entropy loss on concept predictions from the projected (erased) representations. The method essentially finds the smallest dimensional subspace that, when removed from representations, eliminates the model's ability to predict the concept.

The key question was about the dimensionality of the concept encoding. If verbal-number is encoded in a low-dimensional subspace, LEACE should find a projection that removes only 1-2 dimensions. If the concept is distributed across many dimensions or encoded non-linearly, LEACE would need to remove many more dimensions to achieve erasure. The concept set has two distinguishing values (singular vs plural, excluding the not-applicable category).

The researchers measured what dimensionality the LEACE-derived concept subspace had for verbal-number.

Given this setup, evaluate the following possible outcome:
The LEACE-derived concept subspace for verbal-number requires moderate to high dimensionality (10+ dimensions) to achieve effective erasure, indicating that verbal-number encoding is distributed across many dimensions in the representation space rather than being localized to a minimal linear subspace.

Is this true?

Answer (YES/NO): NO